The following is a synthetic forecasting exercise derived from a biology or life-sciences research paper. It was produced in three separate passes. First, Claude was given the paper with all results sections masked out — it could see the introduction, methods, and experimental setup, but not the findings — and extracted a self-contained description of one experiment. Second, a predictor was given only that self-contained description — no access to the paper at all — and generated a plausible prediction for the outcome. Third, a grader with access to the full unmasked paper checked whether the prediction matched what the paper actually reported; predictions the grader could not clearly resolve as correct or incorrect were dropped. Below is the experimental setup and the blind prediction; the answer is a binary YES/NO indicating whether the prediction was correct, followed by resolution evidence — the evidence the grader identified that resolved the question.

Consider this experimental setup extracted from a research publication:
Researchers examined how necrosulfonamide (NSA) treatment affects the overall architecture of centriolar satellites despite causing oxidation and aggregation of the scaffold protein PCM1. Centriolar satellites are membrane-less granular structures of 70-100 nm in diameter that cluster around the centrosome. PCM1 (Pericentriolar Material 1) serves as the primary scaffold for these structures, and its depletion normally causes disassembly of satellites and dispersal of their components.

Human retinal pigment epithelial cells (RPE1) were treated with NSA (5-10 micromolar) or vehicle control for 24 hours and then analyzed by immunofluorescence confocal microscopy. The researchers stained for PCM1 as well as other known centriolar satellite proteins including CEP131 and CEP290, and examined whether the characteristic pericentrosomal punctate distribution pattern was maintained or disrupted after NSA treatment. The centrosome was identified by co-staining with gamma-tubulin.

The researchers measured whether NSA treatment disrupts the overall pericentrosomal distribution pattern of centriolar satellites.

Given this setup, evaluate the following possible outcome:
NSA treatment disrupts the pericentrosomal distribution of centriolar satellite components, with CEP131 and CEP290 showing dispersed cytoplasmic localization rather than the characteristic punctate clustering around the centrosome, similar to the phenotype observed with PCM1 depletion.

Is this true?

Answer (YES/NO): NO